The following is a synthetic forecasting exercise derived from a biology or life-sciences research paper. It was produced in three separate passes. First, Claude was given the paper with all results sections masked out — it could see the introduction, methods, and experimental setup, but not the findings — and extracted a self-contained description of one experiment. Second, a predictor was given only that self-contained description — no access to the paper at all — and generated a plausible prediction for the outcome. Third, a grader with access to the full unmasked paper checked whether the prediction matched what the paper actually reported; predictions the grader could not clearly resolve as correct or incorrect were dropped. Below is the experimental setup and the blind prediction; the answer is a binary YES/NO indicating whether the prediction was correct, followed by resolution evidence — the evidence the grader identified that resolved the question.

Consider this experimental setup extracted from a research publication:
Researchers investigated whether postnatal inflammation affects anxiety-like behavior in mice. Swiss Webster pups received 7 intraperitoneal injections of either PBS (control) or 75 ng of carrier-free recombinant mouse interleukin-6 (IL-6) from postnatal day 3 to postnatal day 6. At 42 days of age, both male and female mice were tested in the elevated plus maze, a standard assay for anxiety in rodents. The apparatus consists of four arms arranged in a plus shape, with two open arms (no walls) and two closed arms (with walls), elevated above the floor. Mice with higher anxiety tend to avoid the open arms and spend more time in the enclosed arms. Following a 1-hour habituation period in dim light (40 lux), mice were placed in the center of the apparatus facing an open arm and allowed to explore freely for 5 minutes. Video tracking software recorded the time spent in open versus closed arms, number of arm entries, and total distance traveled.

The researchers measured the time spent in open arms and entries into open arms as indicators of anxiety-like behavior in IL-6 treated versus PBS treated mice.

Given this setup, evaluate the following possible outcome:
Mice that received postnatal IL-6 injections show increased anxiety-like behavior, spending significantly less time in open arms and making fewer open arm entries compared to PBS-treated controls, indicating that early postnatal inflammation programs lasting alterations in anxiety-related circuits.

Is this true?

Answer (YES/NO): NO